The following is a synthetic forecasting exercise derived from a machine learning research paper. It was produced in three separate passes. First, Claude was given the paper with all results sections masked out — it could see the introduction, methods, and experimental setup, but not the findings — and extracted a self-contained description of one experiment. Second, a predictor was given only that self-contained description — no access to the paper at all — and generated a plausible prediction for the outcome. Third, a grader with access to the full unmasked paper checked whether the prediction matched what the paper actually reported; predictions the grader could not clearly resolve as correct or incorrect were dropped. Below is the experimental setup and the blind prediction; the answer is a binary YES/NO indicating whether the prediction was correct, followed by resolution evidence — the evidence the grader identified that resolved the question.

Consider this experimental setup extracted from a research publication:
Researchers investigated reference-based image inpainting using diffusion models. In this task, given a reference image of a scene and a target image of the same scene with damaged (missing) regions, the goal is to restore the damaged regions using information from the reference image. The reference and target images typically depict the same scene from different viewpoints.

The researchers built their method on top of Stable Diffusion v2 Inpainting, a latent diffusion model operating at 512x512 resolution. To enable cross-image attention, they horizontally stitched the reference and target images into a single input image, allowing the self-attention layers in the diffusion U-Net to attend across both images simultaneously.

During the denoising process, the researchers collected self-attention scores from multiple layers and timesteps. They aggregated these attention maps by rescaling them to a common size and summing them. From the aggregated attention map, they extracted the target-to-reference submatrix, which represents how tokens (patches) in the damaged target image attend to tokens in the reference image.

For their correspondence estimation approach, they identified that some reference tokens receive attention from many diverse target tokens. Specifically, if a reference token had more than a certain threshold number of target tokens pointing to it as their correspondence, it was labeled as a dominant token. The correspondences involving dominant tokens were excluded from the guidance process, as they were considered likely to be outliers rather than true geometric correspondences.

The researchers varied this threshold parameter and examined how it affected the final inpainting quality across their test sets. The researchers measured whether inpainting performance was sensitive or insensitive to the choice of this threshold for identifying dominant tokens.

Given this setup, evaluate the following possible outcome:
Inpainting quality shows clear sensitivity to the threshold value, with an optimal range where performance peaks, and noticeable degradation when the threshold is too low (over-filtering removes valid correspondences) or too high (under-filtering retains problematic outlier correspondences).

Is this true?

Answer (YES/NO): NO